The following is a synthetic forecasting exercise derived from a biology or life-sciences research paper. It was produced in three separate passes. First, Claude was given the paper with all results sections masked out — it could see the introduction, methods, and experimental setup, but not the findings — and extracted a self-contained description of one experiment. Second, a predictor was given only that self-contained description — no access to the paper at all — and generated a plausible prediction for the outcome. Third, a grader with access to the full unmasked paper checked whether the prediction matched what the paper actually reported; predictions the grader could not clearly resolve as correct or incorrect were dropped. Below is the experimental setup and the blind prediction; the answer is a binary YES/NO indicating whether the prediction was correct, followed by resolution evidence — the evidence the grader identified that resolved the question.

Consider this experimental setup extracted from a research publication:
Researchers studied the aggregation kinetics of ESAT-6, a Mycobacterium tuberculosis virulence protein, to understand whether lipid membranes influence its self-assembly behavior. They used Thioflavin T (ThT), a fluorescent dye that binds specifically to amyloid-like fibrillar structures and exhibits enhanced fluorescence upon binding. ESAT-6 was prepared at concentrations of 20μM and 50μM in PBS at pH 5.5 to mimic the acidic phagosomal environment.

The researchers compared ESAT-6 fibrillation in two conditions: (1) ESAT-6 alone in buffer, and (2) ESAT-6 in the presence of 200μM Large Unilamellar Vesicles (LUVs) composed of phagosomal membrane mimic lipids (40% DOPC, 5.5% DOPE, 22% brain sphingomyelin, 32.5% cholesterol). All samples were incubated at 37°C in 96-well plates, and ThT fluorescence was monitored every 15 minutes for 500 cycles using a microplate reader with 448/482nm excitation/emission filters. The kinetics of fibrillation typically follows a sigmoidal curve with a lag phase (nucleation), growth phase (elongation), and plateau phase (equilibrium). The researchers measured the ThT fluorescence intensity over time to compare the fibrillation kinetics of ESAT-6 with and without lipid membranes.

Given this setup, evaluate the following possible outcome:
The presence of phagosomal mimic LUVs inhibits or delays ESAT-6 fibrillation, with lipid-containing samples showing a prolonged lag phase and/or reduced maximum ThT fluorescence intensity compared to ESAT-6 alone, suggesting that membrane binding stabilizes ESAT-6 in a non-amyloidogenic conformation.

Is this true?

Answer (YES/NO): YES